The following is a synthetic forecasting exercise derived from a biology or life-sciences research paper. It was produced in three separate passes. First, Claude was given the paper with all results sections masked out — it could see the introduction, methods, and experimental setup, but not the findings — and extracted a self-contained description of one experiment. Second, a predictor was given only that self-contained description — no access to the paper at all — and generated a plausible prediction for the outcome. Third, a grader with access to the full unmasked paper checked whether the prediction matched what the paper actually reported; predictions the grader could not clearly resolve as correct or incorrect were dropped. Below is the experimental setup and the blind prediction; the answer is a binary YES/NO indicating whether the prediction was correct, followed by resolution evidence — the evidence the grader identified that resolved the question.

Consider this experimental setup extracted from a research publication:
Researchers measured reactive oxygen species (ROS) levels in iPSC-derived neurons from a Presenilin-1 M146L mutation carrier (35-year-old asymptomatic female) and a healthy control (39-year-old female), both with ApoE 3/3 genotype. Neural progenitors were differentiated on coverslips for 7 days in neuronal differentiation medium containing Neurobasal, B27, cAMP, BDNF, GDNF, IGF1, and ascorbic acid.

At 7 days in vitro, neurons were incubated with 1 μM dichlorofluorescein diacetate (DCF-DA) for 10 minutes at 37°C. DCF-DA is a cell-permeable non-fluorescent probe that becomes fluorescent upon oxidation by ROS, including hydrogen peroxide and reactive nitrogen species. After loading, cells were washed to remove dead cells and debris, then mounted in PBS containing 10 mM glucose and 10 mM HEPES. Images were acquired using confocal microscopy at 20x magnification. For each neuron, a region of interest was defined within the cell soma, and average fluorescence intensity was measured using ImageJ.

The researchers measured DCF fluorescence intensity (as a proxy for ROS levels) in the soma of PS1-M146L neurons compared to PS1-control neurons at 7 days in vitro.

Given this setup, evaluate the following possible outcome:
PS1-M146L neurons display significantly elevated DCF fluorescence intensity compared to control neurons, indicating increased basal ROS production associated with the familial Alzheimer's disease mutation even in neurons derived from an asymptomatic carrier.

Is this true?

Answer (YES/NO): YES